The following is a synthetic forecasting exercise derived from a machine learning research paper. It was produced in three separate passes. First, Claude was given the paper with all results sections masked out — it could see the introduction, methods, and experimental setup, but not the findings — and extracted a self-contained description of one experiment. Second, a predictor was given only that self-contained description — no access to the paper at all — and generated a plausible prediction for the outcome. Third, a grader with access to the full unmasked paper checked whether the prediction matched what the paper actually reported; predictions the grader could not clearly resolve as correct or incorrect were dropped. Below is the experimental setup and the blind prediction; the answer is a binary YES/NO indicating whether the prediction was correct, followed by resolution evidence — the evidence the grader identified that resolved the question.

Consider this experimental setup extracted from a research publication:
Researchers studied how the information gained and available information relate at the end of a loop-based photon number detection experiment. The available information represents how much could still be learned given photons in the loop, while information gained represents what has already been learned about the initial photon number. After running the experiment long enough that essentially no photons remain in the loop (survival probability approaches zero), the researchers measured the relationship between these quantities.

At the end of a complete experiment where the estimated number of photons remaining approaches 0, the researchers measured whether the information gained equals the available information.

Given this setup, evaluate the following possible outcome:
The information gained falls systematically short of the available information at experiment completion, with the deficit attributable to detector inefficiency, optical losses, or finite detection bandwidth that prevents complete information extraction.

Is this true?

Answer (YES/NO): NO